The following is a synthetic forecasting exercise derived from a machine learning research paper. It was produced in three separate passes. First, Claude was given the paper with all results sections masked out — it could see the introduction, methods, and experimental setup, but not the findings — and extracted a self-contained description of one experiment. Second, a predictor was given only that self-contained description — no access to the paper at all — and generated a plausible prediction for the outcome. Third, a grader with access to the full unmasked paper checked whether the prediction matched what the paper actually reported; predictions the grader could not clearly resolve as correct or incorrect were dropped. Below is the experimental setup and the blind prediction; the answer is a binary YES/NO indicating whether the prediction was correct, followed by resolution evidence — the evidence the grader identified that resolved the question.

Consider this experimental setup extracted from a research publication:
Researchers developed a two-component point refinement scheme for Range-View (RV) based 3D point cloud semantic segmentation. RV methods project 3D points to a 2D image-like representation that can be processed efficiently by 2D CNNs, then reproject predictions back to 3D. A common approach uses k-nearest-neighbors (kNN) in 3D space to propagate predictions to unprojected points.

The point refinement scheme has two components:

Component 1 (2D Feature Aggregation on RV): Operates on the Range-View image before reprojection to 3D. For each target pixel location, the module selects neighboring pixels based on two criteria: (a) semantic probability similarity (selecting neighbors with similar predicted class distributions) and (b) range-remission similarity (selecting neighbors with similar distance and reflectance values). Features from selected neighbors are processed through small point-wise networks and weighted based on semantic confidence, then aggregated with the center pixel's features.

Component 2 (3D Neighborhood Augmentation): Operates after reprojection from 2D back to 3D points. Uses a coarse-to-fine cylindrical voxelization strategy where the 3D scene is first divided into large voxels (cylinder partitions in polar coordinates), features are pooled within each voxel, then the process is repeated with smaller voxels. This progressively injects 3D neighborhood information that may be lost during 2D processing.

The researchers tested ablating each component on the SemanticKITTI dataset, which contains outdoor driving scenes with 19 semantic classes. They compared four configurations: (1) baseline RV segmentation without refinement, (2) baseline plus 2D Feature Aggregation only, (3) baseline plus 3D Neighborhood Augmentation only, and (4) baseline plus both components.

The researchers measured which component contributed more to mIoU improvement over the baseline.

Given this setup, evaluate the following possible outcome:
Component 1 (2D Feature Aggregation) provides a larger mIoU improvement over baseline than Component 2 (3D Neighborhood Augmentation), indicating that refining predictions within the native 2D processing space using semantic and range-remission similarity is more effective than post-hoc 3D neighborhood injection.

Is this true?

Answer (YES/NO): NO